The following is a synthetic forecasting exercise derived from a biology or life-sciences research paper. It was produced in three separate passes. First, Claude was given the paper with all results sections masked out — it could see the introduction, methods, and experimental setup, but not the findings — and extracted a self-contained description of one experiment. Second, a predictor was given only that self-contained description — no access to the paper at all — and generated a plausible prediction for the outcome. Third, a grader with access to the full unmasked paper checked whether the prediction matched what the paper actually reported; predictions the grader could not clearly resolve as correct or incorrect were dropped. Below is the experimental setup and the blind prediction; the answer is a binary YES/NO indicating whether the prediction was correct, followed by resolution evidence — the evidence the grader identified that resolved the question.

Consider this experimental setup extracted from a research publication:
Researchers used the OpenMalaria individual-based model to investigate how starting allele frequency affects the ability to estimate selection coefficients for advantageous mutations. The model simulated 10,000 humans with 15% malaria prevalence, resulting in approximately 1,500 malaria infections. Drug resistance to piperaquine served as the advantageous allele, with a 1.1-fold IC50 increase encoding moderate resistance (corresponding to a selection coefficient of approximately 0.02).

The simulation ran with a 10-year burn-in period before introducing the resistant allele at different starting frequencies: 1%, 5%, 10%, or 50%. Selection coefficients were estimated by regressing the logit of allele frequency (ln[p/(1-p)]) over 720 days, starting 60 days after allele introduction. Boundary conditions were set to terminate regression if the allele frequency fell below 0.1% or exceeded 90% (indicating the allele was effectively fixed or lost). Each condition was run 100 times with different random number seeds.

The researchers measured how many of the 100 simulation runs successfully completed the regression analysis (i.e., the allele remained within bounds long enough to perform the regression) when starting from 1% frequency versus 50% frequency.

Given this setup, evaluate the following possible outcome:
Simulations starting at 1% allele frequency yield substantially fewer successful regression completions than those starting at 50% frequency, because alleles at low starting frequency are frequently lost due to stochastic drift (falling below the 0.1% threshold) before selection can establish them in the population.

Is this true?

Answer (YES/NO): YES